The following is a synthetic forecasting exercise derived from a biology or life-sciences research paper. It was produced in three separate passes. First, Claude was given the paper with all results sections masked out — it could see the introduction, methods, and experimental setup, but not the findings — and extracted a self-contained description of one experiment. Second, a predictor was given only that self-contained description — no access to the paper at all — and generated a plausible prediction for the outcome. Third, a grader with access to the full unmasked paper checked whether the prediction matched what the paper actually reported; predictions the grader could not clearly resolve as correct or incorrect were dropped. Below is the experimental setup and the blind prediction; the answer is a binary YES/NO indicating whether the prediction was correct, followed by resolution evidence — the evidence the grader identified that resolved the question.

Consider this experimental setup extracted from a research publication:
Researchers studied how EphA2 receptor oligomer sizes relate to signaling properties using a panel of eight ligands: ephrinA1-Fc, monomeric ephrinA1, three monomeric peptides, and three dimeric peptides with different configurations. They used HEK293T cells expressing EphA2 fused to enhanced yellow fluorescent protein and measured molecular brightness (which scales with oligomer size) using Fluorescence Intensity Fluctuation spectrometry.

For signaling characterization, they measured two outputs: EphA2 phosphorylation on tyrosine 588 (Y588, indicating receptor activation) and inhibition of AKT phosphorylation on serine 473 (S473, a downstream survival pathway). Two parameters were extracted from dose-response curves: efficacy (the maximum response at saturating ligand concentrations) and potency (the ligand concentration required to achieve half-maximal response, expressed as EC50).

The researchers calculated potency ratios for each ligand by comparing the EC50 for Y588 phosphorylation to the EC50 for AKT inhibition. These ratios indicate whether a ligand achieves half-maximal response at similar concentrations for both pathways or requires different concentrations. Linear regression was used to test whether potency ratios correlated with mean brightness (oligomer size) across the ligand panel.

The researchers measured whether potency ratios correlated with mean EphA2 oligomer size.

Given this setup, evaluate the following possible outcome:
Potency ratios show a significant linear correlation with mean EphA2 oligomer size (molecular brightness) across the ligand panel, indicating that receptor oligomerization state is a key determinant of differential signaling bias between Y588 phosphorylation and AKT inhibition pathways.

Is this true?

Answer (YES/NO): NO